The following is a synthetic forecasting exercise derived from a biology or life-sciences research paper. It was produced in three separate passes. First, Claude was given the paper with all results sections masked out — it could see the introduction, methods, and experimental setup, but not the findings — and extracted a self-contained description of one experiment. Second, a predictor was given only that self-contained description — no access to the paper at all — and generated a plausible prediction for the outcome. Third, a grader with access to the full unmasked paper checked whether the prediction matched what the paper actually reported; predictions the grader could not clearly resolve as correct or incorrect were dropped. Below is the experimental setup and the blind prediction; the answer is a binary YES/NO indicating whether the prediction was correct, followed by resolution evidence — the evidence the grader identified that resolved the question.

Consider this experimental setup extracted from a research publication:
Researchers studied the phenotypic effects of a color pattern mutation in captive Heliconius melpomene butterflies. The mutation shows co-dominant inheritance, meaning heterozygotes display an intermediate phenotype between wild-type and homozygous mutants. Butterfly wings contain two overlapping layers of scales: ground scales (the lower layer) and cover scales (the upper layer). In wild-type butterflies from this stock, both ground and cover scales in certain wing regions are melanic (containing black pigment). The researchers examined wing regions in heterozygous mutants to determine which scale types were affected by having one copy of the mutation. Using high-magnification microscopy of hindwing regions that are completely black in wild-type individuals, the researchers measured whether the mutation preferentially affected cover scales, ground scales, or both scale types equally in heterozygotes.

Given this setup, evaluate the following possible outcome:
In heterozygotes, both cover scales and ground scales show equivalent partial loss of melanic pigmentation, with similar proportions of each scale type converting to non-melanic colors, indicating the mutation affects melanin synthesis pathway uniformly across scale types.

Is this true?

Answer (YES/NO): NO